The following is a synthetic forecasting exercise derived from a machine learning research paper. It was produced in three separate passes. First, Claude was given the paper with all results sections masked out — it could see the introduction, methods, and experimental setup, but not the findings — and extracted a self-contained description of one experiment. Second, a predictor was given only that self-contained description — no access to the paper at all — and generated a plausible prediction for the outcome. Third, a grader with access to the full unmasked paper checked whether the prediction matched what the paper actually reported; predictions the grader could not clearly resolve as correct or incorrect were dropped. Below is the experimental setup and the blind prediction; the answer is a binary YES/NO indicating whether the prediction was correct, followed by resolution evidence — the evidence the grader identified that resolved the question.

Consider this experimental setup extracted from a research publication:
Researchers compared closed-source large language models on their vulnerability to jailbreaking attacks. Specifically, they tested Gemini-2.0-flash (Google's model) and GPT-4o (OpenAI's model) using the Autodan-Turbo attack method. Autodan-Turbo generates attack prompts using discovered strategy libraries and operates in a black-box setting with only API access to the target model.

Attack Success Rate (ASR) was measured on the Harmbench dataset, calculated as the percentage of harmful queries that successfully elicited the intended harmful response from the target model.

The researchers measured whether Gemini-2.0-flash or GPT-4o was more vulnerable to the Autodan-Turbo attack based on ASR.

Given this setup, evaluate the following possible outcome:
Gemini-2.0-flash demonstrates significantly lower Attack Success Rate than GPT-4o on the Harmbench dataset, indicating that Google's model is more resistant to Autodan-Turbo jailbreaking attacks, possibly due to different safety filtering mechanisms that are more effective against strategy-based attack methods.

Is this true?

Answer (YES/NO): YES